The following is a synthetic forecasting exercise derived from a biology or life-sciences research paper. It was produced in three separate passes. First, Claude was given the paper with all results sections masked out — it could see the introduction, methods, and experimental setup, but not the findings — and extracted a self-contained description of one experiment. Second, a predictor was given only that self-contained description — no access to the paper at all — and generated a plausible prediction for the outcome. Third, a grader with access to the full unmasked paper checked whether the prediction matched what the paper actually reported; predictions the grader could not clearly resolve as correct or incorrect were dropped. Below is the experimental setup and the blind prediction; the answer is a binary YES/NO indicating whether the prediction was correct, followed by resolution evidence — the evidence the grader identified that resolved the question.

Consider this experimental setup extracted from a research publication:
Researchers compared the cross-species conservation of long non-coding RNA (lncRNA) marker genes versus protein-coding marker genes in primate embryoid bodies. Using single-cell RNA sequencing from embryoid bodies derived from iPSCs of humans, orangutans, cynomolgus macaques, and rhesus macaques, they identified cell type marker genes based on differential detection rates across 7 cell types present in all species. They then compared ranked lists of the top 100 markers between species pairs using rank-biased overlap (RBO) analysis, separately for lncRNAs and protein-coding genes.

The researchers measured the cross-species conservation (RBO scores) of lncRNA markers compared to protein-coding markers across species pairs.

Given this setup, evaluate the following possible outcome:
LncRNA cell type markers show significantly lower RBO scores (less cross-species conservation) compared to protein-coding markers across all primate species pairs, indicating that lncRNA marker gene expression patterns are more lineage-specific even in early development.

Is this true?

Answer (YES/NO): YES